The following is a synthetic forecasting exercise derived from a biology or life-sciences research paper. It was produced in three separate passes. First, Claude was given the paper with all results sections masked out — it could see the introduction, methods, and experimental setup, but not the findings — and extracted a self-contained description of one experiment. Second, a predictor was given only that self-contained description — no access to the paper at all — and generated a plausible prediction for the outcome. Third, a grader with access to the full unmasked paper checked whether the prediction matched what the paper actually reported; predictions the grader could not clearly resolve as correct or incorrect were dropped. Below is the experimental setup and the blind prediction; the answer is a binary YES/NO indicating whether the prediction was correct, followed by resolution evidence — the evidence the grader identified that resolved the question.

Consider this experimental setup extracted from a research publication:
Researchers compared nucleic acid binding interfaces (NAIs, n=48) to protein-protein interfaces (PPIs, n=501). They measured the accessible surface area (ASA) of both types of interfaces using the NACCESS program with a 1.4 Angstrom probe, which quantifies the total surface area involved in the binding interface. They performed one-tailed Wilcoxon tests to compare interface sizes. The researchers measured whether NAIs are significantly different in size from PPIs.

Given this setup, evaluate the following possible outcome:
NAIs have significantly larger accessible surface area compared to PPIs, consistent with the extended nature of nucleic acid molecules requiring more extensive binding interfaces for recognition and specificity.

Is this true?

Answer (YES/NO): NO